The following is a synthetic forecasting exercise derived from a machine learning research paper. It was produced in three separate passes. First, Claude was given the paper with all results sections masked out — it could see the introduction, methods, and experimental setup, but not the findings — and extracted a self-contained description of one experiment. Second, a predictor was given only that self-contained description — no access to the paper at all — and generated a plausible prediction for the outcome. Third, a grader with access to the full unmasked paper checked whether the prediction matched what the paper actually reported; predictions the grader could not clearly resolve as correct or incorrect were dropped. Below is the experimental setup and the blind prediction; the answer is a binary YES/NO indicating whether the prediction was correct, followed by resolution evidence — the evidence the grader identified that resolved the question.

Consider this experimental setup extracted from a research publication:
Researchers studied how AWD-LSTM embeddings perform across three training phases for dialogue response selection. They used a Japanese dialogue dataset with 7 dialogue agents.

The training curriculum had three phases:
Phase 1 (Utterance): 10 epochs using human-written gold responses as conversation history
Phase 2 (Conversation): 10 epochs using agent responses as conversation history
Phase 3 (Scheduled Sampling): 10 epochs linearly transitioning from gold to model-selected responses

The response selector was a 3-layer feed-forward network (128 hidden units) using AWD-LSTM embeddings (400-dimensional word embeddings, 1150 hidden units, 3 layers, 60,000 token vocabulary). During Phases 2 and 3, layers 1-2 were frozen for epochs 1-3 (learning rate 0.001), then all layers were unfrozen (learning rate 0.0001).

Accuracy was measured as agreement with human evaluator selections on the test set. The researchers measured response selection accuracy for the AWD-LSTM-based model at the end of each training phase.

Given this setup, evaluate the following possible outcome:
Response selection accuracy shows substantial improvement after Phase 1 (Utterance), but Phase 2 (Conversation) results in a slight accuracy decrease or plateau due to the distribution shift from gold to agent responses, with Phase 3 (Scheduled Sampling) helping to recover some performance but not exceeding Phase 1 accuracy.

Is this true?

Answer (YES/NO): NO